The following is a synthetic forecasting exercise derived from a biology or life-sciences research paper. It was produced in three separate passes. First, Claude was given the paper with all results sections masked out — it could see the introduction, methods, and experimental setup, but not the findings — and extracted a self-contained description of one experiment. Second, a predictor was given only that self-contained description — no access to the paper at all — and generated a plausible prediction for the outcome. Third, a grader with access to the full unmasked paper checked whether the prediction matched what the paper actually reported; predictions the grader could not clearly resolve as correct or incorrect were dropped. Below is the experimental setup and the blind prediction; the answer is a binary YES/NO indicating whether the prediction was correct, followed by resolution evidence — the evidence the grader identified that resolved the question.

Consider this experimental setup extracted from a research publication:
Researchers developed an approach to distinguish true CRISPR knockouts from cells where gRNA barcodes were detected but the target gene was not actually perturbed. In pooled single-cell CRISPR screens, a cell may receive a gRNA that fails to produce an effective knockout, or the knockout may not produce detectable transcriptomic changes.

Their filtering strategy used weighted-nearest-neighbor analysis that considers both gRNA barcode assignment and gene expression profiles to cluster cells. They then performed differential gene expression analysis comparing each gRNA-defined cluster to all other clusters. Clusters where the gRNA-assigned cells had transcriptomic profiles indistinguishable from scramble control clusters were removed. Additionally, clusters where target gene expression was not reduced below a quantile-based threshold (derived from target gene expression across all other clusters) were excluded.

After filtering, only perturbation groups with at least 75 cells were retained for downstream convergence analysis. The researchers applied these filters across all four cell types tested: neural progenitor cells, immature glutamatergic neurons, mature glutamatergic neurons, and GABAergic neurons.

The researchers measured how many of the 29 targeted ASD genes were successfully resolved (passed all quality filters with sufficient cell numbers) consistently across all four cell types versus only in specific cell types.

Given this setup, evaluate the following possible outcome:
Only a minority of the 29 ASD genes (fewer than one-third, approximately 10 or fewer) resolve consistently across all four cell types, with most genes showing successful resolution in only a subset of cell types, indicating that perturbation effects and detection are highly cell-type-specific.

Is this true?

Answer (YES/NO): YES